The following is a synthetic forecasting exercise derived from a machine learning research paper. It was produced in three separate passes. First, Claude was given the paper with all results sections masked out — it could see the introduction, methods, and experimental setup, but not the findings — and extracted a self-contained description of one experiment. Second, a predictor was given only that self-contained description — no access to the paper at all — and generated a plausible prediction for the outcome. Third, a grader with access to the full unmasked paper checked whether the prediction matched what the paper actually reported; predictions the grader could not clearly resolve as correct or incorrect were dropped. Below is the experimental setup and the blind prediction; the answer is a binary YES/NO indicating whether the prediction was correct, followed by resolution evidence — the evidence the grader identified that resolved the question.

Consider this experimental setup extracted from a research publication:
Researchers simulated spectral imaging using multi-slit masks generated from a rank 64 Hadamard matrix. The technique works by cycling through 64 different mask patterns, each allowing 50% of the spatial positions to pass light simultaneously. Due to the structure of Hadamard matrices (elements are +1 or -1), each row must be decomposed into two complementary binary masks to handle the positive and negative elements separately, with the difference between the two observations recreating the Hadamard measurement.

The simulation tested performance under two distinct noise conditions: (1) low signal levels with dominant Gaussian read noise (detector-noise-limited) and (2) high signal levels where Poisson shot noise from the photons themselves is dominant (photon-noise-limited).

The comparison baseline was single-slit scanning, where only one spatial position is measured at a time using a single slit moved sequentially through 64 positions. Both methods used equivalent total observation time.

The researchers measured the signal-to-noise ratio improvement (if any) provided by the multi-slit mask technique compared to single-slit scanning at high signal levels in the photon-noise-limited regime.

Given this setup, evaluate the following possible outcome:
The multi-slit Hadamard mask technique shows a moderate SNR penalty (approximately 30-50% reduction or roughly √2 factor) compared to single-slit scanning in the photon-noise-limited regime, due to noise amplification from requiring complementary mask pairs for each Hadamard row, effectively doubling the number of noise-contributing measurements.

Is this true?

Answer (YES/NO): NO